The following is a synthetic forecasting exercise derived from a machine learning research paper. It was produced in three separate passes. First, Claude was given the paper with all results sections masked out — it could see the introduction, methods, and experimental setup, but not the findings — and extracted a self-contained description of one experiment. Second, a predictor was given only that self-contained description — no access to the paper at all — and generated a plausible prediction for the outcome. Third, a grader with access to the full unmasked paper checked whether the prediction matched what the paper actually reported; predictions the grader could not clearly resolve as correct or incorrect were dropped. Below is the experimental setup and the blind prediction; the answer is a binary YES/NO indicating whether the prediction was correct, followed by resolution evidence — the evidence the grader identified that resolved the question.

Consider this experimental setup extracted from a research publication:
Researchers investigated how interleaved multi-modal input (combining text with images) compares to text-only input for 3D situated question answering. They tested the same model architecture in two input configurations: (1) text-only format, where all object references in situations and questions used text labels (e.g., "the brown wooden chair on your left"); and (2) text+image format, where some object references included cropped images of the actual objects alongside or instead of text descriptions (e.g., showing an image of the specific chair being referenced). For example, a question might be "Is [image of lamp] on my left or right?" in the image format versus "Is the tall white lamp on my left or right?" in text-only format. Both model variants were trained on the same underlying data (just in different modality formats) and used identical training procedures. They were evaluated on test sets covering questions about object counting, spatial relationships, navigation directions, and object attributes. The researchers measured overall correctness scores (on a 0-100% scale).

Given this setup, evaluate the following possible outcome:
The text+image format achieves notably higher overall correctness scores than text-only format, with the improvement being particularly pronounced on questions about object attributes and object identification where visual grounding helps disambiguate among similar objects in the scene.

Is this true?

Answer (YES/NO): NO